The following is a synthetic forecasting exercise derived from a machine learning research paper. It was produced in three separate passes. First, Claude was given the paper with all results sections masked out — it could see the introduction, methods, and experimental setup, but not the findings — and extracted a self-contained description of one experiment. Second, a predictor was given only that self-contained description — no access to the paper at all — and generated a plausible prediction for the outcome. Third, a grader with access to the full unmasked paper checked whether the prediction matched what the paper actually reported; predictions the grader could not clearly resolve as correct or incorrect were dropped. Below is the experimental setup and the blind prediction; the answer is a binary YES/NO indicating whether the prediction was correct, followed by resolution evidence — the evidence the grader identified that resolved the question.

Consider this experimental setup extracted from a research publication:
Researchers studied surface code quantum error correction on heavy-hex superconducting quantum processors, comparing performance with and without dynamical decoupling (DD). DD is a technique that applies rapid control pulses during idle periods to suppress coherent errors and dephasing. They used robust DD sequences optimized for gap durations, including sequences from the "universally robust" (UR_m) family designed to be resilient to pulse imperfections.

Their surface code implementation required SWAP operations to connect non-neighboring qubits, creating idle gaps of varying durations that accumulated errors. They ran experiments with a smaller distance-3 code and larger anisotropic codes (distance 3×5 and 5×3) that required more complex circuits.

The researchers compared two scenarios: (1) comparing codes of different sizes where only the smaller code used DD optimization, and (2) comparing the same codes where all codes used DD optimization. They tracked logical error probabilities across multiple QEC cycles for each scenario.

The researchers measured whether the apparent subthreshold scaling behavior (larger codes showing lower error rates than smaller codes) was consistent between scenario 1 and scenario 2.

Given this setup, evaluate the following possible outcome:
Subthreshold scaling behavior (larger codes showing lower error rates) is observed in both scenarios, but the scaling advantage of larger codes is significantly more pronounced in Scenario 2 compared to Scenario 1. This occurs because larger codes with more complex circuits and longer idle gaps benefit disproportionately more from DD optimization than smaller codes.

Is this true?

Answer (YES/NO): NO